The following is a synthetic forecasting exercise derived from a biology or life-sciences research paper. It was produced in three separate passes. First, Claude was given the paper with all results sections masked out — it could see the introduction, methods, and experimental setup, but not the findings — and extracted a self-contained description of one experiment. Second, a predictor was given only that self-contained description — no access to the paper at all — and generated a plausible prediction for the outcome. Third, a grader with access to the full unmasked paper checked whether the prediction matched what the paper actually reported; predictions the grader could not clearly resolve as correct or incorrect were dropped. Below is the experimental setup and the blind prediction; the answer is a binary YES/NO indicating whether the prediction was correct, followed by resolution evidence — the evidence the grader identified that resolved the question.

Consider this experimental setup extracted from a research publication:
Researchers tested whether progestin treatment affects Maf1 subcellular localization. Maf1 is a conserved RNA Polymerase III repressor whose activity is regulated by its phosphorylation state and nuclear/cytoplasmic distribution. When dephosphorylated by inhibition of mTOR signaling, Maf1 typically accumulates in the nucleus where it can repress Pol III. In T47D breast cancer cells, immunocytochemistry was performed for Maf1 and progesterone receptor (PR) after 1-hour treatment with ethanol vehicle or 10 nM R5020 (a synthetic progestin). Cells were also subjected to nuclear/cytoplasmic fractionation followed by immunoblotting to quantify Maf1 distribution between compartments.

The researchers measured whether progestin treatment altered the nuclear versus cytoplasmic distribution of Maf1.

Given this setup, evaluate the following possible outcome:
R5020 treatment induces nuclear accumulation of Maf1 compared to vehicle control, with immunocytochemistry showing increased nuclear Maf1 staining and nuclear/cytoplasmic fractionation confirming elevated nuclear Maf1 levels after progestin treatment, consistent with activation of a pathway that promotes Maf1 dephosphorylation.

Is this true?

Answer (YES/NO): NO